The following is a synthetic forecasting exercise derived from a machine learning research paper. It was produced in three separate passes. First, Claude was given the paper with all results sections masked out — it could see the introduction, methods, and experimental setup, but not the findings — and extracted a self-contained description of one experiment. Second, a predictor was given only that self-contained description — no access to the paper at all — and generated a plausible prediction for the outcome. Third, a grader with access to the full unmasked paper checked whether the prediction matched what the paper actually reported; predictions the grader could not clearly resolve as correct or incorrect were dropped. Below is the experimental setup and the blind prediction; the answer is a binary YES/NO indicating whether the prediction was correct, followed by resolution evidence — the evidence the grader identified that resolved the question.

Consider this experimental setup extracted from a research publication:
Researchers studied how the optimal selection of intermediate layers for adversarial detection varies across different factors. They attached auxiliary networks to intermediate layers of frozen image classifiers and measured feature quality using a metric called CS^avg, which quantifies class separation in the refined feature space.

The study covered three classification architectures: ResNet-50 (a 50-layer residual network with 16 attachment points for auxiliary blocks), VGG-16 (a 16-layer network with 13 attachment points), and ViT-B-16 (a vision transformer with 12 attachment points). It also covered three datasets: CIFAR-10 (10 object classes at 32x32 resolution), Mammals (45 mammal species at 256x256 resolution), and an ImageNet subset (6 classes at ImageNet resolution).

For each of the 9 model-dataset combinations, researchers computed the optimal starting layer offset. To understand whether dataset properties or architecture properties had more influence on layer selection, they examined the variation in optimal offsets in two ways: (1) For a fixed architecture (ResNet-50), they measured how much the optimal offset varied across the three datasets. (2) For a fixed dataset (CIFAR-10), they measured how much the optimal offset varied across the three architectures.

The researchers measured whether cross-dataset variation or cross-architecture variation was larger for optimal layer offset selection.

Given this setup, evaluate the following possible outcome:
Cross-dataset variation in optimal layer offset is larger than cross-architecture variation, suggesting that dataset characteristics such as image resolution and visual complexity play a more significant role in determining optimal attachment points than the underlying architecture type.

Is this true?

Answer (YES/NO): YES